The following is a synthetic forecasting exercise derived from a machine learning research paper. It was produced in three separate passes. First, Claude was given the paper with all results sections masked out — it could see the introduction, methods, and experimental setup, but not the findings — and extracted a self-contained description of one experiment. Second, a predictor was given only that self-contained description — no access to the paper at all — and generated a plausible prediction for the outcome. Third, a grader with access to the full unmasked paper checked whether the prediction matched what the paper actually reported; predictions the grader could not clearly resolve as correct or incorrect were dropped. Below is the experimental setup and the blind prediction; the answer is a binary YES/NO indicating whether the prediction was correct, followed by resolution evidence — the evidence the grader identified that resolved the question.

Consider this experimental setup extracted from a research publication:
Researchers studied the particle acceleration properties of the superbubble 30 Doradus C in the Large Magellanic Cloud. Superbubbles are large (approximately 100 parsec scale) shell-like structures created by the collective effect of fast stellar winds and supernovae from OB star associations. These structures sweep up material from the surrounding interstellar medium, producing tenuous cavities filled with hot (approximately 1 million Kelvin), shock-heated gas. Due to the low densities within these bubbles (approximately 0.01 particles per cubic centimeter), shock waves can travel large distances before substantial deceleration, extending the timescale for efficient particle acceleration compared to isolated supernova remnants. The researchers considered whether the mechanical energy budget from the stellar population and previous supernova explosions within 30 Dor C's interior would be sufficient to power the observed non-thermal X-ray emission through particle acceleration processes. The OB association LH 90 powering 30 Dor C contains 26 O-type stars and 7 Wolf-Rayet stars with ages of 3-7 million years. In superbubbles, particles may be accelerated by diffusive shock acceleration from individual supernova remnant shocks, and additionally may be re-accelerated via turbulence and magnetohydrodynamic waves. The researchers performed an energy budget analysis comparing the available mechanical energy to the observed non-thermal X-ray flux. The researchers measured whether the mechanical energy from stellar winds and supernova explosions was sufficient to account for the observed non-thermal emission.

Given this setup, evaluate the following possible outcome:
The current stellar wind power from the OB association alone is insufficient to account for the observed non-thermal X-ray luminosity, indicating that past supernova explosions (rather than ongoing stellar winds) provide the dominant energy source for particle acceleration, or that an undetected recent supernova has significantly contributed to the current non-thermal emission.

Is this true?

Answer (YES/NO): NO